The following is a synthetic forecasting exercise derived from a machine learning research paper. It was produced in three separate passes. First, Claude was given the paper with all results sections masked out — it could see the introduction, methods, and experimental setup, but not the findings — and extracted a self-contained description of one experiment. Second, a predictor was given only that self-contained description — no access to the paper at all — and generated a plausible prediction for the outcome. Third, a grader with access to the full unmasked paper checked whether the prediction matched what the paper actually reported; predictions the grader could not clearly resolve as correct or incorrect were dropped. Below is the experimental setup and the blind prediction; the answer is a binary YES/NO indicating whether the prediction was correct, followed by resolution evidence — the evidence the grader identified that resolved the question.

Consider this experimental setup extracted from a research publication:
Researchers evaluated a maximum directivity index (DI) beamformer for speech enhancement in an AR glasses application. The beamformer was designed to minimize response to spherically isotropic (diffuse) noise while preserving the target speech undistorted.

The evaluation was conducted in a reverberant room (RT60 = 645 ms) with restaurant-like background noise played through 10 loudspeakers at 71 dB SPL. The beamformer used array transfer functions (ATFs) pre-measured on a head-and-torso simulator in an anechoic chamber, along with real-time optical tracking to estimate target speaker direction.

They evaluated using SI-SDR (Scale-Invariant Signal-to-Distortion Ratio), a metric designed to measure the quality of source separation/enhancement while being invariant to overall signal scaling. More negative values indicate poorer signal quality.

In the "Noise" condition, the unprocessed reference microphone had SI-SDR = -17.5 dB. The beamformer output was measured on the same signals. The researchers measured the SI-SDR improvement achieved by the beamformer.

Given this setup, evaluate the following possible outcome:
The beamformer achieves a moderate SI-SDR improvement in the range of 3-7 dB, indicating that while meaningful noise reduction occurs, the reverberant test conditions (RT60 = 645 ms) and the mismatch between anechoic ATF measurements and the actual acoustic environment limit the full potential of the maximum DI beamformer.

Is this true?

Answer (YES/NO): NO